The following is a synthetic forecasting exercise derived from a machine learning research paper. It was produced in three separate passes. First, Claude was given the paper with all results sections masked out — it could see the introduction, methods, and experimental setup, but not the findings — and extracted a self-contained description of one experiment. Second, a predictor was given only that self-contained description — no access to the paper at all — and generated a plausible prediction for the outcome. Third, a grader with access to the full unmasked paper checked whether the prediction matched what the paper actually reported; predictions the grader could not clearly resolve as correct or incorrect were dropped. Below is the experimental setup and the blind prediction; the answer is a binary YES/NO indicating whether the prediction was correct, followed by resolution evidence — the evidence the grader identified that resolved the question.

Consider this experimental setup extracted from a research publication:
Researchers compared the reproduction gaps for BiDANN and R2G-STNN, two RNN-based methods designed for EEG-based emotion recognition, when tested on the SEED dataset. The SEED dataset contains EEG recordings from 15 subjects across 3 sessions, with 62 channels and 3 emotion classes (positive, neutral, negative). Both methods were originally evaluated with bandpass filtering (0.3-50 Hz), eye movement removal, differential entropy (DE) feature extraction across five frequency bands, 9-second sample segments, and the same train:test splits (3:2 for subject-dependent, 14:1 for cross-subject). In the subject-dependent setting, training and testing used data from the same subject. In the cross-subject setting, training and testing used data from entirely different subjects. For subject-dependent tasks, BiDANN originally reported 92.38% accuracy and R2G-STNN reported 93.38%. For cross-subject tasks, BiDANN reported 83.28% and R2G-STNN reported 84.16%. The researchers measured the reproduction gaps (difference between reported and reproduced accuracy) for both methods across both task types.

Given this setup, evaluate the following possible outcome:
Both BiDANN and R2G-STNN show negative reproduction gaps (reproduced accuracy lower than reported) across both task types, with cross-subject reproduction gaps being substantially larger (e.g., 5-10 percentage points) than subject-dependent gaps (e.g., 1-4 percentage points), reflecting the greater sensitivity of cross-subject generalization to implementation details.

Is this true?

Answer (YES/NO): NO